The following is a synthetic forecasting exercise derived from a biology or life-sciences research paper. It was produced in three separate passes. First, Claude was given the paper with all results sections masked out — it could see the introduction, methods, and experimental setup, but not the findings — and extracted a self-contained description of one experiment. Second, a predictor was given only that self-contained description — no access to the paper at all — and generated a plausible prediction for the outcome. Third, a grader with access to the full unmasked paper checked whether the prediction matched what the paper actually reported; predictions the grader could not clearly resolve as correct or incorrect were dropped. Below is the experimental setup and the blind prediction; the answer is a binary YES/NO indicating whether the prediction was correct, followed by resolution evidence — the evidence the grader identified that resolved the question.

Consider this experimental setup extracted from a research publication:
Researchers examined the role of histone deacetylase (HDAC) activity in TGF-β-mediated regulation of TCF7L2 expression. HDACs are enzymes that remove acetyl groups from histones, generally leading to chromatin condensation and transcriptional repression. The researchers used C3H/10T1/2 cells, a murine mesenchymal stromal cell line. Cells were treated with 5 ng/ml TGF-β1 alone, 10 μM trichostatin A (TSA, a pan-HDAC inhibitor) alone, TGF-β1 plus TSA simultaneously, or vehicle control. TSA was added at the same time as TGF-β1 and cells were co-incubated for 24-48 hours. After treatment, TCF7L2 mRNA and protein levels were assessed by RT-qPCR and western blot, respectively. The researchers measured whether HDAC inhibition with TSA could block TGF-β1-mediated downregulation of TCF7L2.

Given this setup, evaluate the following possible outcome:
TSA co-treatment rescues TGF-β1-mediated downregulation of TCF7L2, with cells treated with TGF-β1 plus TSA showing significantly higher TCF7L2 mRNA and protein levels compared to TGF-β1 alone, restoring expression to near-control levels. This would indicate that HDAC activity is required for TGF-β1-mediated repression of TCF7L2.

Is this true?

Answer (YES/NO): NO